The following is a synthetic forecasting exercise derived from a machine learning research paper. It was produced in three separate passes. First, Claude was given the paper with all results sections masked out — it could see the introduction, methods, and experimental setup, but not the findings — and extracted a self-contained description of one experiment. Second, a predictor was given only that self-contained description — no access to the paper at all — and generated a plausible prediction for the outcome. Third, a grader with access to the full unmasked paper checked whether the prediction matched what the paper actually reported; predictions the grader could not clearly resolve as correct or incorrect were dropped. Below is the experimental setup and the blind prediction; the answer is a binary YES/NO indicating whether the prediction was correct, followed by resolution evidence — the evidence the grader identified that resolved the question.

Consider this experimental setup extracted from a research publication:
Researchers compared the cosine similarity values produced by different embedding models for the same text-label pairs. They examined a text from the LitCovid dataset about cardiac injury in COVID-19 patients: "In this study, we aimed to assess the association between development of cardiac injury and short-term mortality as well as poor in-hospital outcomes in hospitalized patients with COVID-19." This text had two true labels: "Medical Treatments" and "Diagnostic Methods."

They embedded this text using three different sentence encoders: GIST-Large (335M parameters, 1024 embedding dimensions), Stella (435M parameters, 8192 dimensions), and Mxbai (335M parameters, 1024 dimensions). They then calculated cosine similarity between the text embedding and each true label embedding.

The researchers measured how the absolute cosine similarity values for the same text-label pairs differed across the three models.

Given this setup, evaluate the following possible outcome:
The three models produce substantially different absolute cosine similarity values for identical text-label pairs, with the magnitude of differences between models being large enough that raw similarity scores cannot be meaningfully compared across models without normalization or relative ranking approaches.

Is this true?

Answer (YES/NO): YES